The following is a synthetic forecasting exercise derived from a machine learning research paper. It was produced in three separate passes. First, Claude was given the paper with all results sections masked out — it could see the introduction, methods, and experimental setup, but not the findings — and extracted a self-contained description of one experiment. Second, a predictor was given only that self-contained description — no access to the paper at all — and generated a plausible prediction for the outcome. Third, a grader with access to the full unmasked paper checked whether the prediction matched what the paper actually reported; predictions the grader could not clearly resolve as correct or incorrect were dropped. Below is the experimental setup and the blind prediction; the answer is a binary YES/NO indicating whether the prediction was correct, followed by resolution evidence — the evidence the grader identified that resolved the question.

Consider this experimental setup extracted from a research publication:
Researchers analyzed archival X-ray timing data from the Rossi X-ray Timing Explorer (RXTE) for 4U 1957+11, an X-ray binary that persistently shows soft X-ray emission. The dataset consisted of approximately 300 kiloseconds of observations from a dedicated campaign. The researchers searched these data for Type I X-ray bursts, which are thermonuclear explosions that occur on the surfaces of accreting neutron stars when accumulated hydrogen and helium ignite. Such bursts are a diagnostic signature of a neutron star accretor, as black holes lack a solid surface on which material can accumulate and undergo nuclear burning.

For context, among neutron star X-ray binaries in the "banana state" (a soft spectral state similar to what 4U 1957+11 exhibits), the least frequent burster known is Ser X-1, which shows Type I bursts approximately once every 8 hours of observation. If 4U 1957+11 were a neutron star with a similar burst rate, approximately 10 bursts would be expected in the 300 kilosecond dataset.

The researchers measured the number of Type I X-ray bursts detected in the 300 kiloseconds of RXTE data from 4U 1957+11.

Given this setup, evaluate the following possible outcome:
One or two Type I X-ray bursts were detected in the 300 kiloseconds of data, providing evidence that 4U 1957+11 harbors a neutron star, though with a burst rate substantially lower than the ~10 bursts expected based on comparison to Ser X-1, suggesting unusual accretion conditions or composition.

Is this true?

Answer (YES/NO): NO